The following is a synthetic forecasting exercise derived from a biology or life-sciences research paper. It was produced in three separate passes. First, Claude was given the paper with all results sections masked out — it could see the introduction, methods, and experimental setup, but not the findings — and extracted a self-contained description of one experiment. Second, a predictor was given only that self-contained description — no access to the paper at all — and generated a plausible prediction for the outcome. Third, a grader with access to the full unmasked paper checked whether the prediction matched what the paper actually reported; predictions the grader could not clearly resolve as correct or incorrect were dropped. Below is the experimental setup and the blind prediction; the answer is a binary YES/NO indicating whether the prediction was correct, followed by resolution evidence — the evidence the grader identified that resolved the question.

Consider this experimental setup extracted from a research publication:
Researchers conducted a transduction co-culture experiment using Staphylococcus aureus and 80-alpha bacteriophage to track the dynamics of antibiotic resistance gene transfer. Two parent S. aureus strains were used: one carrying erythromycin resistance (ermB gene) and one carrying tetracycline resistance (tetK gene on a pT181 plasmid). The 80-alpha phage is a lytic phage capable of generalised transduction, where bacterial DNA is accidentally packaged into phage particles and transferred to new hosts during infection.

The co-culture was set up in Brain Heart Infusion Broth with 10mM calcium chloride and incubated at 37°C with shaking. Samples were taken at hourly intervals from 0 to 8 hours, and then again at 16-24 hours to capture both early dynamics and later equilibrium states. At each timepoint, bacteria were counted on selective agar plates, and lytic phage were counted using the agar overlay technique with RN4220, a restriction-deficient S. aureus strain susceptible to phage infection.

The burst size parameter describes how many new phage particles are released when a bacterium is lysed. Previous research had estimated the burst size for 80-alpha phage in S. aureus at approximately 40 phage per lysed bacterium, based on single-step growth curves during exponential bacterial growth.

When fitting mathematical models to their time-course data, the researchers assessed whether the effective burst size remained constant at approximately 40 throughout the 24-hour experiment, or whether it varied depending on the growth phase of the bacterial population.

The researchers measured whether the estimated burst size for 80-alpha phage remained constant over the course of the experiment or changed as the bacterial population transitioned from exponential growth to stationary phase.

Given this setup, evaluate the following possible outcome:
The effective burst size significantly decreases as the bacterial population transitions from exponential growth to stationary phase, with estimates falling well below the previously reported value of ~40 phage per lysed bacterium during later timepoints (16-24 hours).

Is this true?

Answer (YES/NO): NO